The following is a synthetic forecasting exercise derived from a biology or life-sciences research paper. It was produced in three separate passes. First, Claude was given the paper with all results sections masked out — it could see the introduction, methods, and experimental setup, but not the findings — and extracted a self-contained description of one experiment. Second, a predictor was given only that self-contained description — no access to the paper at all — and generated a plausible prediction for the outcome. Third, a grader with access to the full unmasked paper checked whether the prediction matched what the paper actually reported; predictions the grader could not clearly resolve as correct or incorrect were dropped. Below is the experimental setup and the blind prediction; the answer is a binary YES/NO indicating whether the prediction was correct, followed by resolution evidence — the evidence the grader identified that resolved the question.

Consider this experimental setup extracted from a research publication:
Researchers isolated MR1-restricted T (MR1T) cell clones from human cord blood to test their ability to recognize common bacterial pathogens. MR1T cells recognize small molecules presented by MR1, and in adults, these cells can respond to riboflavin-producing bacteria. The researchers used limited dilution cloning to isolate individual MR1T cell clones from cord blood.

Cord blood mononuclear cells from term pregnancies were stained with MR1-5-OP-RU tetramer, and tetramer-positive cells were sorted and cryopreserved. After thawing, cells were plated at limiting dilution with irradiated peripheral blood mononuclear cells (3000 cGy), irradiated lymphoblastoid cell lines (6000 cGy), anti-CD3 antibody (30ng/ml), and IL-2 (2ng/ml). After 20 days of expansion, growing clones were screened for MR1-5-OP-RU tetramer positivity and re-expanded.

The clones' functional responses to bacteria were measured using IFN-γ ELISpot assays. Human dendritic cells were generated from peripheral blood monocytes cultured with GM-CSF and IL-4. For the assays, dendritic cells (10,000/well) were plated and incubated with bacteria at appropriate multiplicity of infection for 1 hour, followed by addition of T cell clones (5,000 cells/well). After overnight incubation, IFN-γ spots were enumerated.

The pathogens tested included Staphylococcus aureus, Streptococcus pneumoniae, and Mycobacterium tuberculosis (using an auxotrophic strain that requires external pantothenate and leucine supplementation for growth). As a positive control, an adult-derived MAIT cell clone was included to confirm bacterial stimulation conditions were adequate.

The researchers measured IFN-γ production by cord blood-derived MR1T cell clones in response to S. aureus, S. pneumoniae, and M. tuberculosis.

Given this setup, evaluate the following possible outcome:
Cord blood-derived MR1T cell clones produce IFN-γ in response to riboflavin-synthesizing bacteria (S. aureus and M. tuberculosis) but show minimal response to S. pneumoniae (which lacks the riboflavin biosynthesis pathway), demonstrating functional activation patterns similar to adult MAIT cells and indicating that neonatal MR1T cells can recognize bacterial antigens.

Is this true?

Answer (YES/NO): NO